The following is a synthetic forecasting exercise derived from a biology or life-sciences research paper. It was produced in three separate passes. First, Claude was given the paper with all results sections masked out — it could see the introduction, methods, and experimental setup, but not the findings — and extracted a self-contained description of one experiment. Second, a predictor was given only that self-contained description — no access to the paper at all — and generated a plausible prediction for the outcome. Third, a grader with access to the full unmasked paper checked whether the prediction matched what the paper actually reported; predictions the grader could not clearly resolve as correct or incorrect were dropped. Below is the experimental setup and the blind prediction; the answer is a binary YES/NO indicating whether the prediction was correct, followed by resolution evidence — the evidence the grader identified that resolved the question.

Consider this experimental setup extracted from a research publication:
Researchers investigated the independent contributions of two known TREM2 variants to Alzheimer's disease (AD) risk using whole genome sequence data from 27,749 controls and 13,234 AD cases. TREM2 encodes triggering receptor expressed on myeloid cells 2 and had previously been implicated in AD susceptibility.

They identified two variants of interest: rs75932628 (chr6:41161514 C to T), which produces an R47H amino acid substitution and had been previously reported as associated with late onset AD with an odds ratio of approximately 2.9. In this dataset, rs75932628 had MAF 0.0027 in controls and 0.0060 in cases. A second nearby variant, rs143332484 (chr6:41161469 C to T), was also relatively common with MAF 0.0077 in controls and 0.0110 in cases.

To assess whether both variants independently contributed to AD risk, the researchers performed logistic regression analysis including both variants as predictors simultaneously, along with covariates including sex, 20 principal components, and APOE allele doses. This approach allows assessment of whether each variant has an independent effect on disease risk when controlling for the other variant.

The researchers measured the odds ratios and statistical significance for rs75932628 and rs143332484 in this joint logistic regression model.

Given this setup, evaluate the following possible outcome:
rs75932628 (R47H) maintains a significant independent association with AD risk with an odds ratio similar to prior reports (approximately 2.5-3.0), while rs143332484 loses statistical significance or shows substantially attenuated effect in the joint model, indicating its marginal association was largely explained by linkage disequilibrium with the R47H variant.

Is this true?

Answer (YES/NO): NO